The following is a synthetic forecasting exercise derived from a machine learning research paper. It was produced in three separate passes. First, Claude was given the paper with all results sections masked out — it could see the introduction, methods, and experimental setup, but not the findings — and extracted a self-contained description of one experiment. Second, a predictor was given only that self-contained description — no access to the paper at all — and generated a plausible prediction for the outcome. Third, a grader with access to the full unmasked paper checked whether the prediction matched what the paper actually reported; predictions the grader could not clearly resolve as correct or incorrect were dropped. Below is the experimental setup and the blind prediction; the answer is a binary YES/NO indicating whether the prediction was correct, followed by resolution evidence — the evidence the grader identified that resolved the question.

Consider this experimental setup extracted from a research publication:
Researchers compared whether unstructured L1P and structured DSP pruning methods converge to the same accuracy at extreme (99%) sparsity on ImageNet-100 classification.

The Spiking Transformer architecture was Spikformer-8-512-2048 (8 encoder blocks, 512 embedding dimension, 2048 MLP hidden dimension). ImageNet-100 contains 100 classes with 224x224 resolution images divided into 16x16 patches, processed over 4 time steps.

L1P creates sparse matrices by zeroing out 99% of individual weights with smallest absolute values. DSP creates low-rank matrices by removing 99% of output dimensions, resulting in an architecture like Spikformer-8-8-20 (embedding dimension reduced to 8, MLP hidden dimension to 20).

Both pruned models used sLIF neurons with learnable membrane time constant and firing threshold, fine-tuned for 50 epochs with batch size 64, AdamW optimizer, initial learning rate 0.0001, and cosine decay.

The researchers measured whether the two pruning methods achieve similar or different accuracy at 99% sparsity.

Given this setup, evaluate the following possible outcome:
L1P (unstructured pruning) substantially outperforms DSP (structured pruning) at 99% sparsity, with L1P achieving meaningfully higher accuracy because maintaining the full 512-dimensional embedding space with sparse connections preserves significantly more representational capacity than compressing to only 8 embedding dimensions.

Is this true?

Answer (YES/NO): NO